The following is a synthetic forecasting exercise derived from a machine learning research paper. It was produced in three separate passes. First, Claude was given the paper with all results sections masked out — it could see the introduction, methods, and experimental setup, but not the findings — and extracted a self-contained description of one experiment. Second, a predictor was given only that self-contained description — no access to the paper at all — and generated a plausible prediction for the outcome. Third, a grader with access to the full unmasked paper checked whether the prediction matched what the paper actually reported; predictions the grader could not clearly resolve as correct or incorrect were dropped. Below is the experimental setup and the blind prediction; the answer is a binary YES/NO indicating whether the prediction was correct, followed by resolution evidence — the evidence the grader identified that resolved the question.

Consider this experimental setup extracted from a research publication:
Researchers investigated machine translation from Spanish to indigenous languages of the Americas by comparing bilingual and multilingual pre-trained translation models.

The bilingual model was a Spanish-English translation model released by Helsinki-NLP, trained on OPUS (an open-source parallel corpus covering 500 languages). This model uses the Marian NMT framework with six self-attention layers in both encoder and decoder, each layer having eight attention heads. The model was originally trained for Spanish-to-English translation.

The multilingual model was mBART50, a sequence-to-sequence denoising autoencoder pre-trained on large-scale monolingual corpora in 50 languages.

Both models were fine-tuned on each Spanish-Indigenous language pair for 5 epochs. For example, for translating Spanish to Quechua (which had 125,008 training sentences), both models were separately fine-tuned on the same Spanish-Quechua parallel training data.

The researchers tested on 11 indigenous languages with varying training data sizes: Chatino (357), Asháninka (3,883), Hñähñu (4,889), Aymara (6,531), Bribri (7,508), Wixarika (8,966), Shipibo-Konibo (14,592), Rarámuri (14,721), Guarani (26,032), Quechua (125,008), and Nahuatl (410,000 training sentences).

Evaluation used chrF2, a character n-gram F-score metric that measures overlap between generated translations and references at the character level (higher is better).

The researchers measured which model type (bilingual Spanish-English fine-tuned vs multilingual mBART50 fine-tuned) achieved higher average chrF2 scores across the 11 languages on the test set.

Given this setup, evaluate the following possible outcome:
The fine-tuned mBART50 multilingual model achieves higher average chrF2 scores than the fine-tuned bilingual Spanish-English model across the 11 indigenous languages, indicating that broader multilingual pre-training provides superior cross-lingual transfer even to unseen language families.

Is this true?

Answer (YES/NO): YES